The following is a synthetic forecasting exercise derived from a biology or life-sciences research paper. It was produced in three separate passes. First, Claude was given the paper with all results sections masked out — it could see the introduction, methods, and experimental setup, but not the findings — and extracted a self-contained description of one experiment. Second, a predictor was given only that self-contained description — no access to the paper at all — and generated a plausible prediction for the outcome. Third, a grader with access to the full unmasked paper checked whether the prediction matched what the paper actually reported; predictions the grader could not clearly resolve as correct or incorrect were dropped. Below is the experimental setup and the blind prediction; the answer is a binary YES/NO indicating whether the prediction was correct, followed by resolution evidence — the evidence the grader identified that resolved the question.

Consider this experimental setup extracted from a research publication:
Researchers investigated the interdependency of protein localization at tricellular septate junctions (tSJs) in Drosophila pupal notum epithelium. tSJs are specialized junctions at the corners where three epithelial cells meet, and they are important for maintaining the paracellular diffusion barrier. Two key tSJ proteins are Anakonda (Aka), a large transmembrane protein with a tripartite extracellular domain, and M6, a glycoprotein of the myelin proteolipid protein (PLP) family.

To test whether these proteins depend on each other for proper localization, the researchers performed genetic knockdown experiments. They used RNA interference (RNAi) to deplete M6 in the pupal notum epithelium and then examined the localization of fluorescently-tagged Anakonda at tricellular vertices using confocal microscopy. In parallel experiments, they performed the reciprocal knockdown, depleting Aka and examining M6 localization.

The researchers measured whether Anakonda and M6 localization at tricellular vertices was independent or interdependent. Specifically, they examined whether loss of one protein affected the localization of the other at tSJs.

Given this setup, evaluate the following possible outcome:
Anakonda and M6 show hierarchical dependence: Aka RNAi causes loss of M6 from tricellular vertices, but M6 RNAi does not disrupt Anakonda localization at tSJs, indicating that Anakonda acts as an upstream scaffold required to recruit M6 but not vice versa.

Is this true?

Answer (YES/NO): NO